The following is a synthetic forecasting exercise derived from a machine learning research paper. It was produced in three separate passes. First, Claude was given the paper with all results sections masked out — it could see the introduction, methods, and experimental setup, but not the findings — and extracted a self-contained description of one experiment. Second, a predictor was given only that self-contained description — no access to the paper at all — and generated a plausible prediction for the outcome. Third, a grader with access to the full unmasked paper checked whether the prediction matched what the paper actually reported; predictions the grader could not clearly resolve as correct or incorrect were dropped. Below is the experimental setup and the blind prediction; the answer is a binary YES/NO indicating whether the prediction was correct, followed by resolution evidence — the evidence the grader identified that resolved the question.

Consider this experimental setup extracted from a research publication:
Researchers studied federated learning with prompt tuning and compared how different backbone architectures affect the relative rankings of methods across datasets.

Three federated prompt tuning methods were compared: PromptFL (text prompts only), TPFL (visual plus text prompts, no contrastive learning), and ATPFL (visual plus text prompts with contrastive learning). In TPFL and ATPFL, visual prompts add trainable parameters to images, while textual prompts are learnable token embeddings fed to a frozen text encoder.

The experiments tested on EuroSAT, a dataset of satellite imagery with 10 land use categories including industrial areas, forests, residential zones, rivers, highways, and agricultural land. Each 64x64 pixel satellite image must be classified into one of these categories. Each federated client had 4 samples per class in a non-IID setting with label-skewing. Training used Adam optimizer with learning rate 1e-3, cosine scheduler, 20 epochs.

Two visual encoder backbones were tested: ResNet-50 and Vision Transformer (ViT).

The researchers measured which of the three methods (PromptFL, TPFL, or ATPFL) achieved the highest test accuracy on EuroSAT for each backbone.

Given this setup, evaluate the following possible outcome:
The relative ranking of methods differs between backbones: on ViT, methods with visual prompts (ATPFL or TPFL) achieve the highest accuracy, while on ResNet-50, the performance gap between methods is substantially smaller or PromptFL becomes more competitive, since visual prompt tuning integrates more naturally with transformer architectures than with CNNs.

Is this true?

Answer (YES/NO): YES